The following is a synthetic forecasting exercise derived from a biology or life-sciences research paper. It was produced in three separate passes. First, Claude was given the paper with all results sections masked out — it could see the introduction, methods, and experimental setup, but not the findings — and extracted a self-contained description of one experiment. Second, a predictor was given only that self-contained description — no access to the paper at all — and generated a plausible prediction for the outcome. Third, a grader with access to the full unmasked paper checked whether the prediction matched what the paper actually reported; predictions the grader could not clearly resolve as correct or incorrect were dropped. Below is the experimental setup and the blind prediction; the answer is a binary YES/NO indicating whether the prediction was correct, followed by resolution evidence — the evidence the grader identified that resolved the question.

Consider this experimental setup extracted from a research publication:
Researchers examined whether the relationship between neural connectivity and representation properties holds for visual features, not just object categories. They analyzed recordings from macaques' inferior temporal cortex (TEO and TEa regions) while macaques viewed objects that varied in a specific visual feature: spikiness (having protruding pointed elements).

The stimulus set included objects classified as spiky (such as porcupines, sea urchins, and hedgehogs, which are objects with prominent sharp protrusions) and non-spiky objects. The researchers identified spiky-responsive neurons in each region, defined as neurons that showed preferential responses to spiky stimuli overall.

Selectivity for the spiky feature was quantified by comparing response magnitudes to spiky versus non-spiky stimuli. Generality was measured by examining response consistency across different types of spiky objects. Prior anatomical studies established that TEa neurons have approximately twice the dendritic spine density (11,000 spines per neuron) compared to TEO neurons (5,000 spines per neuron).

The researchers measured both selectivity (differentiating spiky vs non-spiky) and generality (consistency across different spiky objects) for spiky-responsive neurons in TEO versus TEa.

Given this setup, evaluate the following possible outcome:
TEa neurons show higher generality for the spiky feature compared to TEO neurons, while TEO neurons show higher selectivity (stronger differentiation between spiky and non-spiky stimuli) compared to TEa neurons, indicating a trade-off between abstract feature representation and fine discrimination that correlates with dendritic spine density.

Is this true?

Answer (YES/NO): YES